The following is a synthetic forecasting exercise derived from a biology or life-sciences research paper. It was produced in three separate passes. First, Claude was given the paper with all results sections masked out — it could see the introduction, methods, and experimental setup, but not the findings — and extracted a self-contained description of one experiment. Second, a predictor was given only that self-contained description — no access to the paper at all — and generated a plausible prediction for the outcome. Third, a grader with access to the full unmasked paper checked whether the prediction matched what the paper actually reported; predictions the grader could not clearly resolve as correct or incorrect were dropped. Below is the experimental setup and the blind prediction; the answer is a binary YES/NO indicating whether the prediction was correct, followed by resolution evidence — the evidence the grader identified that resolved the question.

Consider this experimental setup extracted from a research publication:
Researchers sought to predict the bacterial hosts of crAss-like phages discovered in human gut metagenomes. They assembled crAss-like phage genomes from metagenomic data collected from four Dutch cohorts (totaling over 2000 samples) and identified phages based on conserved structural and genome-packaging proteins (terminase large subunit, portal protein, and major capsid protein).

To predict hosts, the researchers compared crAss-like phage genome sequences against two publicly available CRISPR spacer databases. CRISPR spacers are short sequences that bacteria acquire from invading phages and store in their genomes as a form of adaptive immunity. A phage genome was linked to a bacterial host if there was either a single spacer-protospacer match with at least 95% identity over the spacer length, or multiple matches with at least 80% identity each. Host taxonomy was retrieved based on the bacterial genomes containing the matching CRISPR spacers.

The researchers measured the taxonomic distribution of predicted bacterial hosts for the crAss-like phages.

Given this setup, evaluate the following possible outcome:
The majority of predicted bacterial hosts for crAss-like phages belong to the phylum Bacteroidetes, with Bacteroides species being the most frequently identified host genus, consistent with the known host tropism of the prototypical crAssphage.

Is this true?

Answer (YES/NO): NO